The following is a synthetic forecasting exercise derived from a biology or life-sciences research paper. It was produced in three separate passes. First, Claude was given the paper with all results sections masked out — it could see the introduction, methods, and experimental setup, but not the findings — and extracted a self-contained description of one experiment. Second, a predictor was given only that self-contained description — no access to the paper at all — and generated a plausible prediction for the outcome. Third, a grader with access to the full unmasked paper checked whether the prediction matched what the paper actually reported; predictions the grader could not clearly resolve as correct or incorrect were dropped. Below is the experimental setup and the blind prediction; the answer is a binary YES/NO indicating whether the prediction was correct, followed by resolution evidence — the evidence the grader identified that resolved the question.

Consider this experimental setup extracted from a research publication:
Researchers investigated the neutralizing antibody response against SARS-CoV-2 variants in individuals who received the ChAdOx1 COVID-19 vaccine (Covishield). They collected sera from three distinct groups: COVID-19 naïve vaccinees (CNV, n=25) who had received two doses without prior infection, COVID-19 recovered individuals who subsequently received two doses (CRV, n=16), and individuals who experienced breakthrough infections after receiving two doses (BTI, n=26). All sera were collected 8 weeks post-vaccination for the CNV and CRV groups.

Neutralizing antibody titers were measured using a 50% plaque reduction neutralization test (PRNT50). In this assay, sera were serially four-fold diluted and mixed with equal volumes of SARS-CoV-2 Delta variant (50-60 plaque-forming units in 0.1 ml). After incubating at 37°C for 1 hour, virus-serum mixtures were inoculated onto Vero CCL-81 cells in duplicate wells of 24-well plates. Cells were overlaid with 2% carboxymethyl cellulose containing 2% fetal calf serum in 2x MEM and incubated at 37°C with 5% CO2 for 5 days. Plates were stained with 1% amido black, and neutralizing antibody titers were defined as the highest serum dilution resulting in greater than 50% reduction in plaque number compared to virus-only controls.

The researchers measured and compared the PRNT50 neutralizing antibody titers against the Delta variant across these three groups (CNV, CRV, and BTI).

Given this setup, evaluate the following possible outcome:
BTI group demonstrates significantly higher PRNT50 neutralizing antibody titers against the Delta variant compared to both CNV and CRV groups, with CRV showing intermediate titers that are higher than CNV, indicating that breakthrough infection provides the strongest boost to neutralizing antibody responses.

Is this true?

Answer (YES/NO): NO